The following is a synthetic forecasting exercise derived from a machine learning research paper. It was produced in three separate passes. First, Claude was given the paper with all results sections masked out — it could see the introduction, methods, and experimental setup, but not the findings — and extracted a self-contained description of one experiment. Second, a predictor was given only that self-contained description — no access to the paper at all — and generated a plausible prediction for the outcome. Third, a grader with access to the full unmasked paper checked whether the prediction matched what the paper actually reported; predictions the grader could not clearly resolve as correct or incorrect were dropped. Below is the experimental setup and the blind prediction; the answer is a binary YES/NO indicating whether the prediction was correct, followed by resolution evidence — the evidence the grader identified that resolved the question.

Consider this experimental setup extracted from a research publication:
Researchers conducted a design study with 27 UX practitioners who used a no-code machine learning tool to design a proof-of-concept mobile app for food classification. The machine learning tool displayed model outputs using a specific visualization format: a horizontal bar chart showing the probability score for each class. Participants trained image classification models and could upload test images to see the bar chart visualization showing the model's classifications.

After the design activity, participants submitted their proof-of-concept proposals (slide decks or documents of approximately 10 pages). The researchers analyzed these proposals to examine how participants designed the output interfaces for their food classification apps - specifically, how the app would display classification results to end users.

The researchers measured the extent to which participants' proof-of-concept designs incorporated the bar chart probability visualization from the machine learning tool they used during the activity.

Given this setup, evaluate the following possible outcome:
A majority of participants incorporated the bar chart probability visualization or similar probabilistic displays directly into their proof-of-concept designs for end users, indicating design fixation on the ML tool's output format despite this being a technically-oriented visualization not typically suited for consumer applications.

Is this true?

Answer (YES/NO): YES